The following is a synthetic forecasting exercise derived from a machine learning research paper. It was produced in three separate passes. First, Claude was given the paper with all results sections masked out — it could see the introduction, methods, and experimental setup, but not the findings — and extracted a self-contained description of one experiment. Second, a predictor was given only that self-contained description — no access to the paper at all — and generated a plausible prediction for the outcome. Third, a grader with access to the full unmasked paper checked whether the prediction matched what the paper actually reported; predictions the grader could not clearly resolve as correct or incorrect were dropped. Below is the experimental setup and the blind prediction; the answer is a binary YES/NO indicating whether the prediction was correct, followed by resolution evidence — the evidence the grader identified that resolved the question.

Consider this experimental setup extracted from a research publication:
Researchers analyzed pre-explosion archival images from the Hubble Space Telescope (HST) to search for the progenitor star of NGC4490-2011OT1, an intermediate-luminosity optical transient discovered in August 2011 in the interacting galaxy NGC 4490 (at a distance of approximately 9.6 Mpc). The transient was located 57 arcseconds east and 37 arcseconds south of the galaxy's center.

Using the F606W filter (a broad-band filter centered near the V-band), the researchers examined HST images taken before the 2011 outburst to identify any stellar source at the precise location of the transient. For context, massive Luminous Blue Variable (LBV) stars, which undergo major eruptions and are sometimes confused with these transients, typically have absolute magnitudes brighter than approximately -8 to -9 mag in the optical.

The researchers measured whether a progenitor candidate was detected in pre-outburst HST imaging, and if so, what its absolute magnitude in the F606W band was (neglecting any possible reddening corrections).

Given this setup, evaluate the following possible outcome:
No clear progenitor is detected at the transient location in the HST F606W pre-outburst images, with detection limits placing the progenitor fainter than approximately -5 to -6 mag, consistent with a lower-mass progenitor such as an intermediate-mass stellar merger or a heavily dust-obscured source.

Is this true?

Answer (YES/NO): NO